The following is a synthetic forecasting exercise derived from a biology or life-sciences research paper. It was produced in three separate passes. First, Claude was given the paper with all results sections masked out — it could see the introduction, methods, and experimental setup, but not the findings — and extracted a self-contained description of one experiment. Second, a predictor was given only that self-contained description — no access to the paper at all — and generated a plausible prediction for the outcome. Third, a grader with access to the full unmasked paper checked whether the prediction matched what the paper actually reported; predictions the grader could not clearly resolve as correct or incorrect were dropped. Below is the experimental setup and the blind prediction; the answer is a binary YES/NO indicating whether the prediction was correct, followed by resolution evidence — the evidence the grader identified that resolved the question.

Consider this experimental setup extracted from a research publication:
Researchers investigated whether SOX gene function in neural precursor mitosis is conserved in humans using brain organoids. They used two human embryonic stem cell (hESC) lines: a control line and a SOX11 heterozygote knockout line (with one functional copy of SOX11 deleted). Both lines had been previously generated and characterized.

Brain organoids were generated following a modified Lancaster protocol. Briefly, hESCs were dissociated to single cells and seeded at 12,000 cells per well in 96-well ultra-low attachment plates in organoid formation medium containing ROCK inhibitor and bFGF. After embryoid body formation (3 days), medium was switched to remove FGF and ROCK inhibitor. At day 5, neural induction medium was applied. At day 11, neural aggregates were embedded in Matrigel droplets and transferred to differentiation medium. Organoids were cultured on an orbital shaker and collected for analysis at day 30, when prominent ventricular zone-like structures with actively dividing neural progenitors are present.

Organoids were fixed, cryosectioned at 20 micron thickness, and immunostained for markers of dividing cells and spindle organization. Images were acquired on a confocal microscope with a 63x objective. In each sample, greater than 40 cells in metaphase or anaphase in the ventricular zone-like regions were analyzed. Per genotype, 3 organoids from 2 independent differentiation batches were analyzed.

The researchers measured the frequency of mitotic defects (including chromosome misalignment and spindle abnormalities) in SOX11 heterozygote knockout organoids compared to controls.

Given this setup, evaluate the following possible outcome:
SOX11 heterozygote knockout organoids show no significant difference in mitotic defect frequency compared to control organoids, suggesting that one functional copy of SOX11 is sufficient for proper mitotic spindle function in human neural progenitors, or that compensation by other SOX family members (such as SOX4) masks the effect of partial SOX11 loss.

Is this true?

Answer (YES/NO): NO